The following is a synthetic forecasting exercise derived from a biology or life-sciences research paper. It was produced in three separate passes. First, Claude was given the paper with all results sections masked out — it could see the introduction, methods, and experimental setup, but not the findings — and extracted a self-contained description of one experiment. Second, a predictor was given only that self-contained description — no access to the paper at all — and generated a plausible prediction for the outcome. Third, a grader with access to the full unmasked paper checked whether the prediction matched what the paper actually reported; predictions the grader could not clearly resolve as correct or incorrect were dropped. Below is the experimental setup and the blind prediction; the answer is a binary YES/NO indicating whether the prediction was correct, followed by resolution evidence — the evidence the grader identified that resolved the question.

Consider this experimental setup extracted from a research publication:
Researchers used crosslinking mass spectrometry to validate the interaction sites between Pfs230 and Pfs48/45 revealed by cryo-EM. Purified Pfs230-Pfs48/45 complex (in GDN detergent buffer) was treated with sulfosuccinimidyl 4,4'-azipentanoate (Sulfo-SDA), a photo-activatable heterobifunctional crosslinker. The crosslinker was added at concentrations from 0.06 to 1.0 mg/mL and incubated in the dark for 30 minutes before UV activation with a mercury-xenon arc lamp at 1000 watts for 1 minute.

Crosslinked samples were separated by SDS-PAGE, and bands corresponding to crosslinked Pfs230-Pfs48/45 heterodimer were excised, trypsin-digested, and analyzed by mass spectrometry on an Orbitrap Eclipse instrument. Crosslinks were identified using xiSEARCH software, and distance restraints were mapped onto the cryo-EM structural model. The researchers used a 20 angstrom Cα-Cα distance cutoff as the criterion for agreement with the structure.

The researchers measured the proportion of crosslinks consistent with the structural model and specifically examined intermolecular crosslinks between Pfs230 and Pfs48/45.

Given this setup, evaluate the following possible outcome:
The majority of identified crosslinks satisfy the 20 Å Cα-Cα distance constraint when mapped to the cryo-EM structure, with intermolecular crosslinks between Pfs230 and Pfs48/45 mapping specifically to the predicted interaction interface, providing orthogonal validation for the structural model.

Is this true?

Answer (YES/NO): YES